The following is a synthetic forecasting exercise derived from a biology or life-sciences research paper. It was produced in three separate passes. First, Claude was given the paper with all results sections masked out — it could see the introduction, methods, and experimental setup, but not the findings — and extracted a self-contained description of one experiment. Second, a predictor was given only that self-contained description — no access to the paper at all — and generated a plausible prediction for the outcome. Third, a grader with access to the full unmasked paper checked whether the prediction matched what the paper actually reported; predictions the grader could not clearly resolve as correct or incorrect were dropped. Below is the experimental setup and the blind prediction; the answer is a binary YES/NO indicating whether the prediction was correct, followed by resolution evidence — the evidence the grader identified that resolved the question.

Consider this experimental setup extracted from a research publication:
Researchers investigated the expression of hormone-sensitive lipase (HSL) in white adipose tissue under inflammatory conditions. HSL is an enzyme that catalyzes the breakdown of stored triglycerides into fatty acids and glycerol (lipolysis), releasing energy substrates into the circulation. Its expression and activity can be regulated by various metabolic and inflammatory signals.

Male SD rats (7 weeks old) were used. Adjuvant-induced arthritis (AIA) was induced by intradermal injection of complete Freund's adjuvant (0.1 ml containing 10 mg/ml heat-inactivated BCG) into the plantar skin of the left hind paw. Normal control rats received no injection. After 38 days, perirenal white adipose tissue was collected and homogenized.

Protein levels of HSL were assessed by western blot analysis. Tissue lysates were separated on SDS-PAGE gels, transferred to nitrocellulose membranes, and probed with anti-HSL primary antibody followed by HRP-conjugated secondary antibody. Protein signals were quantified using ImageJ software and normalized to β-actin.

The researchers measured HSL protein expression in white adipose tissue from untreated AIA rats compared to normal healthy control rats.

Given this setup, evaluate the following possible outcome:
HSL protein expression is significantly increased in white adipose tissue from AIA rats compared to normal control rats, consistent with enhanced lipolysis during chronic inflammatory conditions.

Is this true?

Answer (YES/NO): YES